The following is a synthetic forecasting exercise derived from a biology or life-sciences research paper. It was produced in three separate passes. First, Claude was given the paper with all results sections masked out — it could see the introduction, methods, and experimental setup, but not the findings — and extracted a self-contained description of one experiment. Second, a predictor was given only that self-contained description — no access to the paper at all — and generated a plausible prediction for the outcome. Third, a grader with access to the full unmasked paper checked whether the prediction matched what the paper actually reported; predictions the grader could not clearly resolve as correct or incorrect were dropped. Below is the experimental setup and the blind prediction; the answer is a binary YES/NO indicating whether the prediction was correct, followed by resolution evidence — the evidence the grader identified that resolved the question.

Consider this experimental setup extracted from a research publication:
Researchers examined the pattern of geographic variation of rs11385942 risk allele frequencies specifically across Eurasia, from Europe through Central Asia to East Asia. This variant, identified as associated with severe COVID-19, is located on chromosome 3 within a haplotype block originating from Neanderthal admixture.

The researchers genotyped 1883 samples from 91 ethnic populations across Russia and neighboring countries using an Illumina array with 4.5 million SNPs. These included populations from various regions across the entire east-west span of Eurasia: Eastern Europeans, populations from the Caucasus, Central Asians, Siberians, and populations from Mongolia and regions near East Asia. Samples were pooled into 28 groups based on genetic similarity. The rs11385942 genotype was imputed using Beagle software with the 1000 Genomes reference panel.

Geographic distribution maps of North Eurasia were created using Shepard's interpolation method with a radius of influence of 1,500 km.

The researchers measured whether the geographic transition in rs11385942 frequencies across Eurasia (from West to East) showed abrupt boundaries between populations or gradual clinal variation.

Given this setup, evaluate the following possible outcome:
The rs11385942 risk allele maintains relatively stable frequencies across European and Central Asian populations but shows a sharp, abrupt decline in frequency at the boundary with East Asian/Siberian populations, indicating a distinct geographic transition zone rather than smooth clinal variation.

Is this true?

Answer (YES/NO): NO